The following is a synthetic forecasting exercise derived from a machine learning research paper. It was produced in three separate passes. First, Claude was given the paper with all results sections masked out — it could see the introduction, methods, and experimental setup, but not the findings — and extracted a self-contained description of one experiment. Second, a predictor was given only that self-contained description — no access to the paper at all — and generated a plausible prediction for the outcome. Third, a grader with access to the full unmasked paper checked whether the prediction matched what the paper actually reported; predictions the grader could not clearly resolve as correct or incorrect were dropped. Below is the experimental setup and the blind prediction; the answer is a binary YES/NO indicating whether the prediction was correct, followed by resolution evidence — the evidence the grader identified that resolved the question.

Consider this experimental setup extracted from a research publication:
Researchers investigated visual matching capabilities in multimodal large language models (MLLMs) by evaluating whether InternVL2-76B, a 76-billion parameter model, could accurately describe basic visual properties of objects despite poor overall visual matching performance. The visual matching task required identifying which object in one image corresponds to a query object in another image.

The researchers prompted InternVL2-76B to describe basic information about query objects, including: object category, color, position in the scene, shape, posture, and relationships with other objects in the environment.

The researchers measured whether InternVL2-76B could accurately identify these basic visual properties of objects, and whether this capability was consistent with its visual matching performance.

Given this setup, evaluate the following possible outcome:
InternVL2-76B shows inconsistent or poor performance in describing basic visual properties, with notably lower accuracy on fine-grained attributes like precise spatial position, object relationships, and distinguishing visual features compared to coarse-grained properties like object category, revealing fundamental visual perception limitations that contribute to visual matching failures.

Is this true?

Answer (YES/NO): NO